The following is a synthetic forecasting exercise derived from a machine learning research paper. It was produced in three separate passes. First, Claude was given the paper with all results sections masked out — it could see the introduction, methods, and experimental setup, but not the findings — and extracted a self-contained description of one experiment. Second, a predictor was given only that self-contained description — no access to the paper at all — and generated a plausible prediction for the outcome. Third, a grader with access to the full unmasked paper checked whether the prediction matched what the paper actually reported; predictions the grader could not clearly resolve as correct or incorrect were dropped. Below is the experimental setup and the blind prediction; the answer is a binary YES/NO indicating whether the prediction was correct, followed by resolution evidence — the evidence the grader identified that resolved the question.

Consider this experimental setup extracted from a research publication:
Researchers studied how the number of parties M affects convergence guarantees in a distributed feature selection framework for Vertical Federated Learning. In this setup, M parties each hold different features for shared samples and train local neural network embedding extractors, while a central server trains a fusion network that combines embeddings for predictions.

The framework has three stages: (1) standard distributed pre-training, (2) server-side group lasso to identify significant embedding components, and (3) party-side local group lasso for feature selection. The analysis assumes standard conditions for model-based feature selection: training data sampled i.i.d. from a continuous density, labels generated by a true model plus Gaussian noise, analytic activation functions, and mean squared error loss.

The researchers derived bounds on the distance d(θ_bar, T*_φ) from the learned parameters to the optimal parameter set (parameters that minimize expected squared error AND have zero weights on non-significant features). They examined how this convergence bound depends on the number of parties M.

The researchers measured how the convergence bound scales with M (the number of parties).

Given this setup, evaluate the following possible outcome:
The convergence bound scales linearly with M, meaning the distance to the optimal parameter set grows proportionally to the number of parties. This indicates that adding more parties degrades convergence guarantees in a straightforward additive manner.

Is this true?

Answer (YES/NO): NO